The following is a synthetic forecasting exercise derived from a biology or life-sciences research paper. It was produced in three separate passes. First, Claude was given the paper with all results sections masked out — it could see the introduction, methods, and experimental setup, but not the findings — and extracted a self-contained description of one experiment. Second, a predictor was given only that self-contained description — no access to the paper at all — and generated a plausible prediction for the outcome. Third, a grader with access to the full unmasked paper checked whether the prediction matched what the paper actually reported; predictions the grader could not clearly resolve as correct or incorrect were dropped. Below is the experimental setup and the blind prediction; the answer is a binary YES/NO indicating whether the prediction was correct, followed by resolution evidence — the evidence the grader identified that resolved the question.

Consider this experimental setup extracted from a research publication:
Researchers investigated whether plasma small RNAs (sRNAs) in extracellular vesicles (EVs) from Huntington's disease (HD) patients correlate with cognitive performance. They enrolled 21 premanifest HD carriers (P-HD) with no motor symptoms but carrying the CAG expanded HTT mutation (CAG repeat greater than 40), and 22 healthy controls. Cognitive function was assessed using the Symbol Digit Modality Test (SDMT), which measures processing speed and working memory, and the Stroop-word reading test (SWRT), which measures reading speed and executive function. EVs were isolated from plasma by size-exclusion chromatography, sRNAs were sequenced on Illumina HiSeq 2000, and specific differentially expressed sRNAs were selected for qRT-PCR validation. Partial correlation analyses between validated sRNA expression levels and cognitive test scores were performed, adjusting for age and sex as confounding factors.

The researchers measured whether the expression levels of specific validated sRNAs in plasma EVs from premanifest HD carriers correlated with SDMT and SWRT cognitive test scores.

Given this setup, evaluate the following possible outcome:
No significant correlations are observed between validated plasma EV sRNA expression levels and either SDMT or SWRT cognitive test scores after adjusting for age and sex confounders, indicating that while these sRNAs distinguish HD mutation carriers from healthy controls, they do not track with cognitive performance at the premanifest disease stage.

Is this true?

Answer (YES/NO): NO